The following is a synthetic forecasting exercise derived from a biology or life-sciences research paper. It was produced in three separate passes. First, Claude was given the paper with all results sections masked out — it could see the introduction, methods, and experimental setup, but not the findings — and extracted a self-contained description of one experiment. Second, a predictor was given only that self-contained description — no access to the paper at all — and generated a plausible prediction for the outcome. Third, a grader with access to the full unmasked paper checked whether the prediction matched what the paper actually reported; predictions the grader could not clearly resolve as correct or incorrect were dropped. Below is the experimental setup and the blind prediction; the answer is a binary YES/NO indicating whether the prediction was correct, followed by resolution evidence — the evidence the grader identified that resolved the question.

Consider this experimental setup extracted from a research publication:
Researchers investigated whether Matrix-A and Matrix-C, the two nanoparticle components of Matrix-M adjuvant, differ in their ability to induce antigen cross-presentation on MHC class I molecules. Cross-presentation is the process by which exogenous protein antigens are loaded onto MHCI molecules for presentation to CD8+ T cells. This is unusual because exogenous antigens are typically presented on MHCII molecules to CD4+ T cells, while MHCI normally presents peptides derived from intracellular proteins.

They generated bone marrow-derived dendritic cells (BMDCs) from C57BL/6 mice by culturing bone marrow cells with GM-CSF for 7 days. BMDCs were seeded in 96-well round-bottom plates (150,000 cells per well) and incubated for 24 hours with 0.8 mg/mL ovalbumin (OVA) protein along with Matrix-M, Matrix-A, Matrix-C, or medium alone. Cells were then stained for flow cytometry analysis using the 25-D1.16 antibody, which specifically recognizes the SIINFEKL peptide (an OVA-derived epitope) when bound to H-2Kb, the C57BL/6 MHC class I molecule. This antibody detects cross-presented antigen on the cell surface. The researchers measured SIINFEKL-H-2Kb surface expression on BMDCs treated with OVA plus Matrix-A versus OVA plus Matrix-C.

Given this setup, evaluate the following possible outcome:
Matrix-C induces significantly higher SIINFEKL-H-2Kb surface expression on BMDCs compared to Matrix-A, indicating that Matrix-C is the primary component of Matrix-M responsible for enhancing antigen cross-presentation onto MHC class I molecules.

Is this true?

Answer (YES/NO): YES